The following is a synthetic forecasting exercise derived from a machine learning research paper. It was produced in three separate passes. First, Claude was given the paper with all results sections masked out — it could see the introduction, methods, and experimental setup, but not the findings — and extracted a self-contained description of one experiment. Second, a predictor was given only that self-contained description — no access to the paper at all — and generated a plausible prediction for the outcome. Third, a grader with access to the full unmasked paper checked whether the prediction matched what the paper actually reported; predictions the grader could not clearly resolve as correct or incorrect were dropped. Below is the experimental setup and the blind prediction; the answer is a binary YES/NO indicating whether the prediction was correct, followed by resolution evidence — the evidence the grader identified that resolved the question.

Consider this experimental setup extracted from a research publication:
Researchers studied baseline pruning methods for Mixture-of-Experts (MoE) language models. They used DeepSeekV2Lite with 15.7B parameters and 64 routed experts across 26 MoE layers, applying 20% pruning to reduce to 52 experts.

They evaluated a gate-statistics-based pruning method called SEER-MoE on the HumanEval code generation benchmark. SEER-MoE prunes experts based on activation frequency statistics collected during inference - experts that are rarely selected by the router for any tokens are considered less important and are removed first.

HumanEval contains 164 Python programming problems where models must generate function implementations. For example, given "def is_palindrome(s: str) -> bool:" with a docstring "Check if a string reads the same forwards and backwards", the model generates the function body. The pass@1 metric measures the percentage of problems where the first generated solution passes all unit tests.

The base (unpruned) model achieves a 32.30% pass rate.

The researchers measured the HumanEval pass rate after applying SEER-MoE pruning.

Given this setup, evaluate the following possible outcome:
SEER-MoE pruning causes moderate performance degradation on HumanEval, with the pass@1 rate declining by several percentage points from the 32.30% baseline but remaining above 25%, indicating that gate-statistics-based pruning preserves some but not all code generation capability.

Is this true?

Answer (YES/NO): NO